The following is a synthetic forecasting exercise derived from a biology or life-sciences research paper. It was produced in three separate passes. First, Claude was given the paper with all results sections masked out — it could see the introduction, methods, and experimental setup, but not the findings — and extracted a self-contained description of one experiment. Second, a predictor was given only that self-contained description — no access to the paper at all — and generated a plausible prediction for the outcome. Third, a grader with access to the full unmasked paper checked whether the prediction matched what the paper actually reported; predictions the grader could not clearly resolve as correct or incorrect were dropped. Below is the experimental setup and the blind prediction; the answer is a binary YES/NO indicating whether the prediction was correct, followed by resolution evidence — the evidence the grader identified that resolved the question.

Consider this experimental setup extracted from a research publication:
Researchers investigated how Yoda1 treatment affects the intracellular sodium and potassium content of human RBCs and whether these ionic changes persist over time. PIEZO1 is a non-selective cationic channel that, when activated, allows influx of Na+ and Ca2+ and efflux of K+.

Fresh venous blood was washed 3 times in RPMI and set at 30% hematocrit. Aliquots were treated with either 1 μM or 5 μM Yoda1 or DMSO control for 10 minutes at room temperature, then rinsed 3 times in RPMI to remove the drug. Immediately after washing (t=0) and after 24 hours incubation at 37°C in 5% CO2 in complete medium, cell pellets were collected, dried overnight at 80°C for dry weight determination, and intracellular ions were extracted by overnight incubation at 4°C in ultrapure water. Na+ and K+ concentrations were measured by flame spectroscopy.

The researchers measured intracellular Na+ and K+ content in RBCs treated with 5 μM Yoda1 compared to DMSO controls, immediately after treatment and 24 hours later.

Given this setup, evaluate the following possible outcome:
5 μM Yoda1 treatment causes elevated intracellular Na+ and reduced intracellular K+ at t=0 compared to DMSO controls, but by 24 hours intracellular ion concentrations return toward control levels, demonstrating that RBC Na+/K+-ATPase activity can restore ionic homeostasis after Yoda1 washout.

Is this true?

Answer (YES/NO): NO